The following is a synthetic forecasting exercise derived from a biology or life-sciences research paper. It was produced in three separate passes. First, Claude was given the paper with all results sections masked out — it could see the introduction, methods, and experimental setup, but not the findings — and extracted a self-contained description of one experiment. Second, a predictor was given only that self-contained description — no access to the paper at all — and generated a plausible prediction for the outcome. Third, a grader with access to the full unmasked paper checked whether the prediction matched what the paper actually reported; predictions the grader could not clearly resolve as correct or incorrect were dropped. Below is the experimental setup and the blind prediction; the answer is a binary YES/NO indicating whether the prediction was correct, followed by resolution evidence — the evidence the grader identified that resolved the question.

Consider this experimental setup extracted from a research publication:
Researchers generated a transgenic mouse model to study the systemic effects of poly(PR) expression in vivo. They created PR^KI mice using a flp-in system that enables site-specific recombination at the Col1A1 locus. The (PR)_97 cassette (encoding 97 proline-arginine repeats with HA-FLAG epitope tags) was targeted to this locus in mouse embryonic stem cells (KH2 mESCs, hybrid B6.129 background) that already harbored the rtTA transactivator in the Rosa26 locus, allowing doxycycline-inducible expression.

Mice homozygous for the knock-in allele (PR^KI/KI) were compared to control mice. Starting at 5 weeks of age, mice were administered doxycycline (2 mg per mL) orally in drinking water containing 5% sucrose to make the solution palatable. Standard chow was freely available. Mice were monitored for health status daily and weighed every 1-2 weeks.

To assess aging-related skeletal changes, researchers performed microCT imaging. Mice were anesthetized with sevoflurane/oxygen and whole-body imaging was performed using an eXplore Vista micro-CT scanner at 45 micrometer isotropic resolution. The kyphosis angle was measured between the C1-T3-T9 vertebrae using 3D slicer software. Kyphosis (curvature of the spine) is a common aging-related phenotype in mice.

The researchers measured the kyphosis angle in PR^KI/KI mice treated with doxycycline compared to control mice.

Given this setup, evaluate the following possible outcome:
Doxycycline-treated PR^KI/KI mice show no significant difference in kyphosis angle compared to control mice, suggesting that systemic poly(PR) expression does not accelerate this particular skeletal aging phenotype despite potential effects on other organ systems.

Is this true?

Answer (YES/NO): NO